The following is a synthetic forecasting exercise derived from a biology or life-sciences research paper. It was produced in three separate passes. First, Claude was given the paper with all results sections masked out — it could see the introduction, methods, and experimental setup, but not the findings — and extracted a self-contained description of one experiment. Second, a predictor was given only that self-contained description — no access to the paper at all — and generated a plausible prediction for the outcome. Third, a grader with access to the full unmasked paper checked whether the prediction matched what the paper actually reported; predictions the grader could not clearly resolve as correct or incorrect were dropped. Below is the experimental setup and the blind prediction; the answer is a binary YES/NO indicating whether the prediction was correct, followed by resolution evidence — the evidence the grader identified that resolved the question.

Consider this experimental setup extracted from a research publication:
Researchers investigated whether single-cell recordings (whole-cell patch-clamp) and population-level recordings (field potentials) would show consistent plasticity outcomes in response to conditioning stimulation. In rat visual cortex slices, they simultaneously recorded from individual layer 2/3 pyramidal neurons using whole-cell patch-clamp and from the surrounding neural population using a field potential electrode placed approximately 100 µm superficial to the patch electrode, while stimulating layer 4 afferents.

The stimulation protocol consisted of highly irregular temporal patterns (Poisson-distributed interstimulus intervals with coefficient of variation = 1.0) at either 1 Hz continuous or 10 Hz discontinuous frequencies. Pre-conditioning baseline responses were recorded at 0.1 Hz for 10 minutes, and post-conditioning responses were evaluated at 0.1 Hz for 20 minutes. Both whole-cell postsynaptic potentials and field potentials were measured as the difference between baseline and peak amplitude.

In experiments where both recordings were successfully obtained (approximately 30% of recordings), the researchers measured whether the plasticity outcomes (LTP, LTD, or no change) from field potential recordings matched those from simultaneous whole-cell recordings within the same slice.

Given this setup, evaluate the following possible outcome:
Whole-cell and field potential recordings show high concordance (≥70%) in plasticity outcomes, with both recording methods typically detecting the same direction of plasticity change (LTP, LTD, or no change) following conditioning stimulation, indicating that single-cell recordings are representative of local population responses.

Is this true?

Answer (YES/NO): YES